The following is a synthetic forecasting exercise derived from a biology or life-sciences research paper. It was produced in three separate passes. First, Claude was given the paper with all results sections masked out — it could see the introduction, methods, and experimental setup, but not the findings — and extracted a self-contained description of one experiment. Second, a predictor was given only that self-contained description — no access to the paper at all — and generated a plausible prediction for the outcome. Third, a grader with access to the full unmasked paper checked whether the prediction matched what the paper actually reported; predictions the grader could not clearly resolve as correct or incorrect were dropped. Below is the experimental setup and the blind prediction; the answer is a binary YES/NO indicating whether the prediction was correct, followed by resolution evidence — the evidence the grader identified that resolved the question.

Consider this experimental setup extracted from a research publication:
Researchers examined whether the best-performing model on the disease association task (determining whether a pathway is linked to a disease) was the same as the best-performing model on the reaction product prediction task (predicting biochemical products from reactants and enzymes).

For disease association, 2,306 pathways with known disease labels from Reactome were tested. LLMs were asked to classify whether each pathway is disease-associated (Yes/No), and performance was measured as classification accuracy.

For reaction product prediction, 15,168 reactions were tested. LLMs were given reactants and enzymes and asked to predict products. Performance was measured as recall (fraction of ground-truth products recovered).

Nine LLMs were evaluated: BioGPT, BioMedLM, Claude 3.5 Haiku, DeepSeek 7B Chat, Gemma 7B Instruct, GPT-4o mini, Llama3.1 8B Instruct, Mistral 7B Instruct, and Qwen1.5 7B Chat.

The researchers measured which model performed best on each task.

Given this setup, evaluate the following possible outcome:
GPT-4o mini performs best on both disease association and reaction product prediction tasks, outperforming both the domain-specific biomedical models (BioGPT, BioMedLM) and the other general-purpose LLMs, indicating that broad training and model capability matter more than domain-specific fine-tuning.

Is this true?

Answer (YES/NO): NO